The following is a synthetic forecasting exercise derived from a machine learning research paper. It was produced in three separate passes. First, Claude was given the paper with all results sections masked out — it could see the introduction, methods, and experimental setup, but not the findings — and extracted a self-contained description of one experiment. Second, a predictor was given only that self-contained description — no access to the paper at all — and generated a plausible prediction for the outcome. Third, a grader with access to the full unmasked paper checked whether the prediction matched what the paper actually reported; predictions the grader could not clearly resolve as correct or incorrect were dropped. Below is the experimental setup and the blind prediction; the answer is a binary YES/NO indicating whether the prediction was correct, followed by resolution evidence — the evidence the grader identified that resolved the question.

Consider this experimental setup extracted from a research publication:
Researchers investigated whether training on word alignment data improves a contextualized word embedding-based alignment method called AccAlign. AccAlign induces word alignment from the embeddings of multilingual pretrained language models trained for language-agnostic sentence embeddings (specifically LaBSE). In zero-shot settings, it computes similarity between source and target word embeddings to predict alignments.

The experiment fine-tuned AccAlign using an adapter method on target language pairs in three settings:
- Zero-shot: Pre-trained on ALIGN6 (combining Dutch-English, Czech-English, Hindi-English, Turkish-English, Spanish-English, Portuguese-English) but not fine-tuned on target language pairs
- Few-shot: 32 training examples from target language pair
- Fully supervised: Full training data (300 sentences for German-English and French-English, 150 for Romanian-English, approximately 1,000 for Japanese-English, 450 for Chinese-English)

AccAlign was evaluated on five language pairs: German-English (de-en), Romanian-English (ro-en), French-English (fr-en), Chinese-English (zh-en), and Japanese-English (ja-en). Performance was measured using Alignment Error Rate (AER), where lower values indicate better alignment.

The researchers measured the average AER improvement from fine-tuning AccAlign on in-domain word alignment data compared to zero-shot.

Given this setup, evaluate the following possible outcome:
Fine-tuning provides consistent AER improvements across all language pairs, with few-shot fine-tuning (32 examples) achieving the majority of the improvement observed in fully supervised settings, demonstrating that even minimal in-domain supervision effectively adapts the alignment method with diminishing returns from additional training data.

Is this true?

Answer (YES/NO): NO